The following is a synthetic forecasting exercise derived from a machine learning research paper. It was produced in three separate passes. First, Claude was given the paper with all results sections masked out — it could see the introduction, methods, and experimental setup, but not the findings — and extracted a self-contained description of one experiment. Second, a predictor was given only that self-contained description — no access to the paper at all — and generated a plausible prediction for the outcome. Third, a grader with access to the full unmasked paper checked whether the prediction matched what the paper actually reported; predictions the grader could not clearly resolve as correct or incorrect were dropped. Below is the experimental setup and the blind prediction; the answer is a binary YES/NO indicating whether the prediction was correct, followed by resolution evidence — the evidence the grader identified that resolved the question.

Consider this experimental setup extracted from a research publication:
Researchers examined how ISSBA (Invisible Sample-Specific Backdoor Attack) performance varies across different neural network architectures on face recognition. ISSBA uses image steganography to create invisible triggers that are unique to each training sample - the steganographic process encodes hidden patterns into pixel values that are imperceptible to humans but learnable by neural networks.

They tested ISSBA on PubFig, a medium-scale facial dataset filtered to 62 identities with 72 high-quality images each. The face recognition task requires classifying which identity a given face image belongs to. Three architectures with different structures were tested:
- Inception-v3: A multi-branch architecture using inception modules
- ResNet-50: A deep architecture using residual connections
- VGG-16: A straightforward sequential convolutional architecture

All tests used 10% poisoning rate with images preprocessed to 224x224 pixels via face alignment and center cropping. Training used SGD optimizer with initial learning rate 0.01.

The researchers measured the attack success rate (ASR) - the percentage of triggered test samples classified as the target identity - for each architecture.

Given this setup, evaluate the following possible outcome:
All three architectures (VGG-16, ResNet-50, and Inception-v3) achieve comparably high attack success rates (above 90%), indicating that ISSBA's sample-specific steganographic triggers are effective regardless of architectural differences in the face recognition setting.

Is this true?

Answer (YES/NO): NO